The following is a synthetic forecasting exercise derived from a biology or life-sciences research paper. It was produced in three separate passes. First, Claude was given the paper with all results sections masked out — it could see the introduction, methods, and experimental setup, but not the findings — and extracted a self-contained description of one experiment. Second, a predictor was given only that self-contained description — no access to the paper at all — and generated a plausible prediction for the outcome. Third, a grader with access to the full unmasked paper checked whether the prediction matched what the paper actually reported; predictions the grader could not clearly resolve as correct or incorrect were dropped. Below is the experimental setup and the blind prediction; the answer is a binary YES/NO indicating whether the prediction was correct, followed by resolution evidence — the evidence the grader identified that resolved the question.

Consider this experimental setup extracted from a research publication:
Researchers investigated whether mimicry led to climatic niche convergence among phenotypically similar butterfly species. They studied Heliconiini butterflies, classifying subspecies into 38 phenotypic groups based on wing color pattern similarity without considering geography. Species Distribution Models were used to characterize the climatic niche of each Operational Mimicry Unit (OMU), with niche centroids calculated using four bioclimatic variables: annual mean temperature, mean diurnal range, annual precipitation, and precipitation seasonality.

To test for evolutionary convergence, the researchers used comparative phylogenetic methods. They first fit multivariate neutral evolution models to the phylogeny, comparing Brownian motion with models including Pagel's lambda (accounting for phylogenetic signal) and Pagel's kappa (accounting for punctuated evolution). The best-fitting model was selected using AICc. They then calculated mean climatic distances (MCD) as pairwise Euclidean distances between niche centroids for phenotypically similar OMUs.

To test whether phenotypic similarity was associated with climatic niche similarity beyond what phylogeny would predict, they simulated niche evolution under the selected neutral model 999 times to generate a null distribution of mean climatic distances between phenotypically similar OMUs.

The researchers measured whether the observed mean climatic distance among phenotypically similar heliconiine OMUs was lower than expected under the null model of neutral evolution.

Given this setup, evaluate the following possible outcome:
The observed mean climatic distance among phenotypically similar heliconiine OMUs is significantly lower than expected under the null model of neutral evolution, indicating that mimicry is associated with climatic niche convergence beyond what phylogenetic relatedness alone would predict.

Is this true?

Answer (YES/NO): YES